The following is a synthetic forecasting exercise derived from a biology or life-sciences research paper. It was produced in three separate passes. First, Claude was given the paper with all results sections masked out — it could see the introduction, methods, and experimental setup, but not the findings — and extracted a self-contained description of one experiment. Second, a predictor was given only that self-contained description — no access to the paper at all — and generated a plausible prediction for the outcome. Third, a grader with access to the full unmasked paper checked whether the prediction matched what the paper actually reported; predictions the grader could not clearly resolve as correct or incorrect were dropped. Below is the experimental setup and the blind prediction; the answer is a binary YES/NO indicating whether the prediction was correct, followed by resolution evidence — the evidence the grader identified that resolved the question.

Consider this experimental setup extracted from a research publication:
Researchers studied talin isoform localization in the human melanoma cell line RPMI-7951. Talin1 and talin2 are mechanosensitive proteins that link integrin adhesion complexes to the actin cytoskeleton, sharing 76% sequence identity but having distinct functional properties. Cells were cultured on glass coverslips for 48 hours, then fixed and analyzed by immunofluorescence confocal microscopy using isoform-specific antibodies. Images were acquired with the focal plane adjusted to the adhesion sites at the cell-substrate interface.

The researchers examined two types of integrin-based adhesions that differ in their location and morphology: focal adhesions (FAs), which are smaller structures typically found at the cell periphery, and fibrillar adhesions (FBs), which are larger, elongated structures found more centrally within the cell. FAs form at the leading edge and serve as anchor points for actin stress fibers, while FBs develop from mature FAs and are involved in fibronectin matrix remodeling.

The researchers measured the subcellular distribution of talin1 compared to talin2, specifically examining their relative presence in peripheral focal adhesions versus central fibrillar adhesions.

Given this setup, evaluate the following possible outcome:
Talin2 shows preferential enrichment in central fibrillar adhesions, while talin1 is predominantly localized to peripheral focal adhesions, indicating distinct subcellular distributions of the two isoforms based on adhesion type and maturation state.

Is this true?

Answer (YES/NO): NO